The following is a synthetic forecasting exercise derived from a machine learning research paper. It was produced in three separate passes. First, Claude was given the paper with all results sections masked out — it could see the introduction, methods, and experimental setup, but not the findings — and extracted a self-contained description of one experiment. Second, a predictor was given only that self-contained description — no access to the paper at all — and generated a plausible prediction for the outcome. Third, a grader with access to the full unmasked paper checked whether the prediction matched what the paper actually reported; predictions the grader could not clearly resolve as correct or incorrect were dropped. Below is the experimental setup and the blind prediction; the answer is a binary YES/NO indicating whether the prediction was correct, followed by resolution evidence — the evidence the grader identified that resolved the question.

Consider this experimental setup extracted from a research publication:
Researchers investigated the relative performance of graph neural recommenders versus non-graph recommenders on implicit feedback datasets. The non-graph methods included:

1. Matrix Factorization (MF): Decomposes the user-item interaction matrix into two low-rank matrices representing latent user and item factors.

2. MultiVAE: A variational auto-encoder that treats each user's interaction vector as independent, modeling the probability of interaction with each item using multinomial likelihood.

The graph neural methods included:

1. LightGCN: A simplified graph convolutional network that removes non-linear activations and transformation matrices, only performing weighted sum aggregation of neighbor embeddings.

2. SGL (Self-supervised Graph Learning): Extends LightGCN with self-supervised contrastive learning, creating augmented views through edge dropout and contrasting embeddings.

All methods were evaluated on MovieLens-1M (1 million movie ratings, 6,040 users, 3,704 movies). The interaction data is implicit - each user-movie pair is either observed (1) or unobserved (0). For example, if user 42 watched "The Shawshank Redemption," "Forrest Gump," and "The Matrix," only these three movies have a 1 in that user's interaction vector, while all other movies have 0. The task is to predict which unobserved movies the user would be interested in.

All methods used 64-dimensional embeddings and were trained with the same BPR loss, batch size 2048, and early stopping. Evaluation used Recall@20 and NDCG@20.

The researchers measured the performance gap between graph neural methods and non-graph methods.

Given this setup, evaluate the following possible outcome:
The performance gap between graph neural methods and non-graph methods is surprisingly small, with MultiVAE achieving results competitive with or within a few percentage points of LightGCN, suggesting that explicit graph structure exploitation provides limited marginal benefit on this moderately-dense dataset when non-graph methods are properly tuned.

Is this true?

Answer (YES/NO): YES